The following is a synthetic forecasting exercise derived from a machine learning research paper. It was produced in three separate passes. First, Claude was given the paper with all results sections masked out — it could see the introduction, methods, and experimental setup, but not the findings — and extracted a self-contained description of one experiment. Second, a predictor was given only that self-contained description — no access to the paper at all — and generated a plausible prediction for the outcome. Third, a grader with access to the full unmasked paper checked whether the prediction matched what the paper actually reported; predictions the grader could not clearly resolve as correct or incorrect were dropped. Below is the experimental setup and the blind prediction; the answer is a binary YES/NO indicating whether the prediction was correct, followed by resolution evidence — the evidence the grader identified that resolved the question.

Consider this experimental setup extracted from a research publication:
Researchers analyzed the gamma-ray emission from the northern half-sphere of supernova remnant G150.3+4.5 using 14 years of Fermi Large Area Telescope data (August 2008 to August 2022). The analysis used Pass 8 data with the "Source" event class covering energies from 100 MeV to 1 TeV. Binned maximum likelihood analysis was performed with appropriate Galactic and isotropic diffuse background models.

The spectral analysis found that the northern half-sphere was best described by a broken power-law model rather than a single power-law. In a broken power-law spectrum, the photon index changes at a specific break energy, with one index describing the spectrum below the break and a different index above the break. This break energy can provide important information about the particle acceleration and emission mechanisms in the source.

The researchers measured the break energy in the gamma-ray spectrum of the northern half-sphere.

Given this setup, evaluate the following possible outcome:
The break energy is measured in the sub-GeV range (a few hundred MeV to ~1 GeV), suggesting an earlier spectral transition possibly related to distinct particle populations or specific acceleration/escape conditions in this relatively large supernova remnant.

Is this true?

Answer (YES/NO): NO